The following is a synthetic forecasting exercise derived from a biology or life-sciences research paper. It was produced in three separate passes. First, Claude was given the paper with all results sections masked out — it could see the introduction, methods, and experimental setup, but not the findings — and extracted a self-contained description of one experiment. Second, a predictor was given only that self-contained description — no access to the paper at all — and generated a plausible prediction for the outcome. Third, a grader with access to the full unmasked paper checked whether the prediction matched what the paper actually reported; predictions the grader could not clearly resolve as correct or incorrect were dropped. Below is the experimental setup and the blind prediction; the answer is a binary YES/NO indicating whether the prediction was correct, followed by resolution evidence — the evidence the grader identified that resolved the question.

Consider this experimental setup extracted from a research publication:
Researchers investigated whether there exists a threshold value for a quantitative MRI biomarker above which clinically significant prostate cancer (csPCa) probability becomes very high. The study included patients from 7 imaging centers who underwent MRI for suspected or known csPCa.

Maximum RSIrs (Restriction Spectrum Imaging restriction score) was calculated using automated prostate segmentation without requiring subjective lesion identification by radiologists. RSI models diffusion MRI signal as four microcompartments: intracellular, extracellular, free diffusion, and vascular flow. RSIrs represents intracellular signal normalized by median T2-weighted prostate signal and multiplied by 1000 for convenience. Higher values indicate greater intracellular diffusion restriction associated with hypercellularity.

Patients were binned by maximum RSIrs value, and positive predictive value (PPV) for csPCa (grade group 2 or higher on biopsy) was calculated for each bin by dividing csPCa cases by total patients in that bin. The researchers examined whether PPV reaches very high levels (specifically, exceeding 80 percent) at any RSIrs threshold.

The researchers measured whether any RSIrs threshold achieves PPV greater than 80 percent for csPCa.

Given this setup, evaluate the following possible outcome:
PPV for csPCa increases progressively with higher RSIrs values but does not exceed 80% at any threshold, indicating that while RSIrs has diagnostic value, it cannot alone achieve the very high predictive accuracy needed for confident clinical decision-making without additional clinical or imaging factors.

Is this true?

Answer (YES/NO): YES